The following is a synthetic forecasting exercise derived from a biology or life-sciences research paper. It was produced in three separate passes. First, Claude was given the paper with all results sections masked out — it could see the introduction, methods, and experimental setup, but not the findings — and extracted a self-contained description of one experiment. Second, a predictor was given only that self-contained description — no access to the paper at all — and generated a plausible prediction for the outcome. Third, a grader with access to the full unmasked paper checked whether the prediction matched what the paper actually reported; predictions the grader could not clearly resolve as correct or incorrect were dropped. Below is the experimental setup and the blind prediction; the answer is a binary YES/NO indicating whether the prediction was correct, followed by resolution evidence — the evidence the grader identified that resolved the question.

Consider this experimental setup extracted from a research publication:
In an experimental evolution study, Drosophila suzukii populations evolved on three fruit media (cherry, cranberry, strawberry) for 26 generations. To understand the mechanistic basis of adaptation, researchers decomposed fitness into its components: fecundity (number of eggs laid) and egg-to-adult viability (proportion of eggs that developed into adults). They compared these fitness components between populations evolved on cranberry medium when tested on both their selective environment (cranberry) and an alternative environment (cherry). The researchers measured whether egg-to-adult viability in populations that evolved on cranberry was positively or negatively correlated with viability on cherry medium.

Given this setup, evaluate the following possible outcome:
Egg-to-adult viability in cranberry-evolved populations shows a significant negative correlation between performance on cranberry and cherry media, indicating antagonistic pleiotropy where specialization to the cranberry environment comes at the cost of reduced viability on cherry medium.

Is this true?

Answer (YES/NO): YES